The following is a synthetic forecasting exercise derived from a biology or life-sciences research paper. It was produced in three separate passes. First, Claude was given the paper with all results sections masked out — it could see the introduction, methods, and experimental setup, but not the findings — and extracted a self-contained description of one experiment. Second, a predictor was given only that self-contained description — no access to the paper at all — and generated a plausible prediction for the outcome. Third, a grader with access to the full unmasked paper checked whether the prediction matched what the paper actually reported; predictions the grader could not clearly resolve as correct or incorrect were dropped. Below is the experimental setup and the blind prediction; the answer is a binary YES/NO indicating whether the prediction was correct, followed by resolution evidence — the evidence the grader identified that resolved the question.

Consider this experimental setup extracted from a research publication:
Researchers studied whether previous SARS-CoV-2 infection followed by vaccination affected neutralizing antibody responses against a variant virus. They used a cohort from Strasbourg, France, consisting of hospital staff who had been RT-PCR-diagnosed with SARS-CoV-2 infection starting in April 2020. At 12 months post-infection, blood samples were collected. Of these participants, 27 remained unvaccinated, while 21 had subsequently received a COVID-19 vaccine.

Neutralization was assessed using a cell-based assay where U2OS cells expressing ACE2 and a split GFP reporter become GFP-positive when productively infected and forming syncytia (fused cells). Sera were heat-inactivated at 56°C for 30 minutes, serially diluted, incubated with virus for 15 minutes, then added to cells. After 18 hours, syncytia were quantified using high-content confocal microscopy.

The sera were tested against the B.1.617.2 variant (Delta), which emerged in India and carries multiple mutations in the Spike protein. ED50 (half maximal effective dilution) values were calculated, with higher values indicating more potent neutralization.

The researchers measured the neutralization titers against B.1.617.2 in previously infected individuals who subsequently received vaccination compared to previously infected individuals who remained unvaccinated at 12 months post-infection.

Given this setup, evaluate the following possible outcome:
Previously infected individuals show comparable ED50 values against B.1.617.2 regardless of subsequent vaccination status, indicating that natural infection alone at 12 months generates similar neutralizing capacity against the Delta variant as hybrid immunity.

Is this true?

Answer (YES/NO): NO